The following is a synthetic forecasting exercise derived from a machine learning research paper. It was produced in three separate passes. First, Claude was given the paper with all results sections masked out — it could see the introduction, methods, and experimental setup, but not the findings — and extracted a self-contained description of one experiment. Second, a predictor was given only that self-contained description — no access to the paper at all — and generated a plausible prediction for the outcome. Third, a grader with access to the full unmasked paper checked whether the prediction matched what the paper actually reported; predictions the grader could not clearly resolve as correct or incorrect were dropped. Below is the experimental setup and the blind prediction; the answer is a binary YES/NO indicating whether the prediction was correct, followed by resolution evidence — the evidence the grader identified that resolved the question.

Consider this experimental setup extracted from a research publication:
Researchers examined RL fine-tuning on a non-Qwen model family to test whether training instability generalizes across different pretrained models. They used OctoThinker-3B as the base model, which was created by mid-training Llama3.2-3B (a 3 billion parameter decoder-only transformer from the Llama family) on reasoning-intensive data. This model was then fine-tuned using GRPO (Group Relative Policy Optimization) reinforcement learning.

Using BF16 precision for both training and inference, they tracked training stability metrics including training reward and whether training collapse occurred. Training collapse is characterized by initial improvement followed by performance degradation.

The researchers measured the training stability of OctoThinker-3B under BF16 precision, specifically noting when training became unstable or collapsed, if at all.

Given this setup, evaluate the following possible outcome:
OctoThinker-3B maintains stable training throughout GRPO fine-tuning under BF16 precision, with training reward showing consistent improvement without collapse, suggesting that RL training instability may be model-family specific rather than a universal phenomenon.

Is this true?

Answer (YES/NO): NO